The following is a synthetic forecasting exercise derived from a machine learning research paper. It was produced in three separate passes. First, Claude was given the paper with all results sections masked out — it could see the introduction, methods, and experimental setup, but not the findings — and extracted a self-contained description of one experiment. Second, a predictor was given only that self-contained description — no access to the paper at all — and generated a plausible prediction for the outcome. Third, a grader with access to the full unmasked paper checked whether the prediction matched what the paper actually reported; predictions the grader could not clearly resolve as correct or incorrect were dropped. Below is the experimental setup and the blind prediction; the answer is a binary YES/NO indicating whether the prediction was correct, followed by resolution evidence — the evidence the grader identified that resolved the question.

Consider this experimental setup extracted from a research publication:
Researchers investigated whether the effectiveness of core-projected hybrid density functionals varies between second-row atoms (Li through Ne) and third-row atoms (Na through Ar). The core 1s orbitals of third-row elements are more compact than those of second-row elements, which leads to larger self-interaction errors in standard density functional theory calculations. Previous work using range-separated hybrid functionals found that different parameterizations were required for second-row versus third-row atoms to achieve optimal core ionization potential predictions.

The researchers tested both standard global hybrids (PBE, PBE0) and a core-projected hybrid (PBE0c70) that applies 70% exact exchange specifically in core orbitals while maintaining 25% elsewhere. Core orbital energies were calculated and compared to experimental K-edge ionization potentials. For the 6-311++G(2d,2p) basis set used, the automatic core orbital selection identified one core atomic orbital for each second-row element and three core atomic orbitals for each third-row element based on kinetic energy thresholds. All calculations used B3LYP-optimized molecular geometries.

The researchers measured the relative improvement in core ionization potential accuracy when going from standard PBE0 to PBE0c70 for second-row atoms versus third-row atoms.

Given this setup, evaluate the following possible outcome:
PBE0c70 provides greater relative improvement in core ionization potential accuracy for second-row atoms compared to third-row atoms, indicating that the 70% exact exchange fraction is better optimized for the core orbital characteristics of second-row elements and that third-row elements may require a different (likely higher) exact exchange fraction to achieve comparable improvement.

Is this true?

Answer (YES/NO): NO